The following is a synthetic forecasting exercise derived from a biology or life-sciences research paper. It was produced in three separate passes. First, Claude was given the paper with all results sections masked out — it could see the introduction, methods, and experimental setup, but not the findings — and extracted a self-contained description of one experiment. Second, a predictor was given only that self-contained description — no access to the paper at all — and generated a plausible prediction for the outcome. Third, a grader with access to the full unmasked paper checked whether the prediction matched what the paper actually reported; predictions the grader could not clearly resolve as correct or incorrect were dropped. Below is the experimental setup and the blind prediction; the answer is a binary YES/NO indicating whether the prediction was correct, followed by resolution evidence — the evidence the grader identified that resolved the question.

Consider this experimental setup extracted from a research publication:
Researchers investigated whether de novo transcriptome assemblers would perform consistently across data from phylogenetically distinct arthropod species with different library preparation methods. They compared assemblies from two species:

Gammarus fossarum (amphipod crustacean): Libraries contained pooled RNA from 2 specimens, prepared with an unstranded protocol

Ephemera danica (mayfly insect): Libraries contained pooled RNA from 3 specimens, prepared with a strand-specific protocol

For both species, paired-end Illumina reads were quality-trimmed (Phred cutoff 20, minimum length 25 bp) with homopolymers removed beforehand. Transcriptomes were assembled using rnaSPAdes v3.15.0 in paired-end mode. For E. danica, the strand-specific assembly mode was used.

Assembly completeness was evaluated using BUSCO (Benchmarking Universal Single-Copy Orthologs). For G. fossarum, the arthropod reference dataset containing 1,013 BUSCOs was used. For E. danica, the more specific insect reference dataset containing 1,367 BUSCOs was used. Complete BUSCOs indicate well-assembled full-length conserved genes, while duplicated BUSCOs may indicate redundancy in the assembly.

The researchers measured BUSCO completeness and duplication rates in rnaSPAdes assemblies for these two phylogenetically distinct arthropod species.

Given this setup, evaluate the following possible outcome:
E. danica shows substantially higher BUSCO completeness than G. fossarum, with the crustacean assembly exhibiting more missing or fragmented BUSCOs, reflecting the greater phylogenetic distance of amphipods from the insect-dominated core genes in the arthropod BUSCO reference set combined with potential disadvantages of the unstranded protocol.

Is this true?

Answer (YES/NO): NO